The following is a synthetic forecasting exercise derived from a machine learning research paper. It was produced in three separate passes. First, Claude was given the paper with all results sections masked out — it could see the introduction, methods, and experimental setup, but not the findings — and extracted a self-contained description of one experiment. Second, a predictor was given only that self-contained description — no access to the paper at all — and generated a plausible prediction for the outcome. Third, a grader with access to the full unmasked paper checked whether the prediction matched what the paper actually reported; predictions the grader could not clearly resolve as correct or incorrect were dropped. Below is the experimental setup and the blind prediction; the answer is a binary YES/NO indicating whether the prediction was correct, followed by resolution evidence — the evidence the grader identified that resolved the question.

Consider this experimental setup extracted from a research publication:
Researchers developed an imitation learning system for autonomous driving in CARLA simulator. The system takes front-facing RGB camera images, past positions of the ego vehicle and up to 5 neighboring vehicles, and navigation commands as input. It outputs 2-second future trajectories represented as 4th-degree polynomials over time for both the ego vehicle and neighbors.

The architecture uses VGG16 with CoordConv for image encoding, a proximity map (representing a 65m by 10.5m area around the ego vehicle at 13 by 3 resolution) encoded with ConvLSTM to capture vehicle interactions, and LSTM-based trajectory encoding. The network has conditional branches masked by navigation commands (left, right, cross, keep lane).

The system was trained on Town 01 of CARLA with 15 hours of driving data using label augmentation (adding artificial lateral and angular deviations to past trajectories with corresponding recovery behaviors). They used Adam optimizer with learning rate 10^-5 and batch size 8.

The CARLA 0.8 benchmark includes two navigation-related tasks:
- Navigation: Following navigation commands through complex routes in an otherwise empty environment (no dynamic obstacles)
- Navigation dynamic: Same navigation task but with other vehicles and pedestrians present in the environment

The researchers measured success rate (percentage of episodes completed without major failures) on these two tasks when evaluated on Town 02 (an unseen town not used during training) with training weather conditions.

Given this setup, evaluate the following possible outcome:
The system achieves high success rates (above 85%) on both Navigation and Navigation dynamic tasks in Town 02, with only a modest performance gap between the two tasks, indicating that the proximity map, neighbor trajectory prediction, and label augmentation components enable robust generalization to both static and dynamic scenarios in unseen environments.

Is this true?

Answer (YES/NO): NO